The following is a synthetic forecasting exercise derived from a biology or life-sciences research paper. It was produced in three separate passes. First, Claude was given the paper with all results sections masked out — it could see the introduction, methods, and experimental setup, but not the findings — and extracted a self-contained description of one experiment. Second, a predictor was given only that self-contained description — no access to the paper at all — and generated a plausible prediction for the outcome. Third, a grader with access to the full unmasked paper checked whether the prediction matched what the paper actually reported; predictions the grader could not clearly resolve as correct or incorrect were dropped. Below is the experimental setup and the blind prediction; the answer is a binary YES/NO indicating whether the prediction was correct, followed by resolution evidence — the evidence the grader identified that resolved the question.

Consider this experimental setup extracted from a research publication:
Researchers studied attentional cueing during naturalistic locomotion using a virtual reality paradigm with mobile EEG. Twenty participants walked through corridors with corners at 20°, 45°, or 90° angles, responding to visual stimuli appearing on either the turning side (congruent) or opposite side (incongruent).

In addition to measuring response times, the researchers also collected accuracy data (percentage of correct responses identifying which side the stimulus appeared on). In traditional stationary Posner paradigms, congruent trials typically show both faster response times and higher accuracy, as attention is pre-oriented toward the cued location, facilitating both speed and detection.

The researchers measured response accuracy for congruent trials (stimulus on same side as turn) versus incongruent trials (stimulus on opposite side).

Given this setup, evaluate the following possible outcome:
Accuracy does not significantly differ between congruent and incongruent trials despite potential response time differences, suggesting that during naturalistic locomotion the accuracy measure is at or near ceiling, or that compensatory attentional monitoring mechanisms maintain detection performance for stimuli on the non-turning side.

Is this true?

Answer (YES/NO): NO